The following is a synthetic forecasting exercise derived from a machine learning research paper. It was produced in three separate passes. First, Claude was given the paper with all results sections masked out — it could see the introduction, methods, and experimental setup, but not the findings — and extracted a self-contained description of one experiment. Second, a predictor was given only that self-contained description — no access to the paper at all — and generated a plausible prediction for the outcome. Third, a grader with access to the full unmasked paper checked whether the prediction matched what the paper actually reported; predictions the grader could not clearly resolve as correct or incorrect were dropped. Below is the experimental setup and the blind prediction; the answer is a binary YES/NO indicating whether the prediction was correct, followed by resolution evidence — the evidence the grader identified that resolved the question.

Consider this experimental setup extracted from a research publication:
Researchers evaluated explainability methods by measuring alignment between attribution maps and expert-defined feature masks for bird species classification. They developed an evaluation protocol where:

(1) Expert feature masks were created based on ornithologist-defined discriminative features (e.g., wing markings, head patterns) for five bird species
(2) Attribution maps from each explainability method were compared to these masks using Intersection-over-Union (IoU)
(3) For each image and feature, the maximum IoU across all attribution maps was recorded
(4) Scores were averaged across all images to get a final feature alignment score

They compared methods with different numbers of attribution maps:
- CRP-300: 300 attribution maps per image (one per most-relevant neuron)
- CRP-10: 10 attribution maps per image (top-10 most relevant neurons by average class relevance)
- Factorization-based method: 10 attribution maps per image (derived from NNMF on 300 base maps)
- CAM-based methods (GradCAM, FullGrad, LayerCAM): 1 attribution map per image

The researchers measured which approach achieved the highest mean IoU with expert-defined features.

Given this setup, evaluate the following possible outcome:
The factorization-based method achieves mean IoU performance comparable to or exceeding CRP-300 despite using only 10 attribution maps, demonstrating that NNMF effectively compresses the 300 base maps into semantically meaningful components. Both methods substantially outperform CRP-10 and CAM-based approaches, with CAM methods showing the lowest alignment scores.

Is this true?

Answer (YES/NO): NO